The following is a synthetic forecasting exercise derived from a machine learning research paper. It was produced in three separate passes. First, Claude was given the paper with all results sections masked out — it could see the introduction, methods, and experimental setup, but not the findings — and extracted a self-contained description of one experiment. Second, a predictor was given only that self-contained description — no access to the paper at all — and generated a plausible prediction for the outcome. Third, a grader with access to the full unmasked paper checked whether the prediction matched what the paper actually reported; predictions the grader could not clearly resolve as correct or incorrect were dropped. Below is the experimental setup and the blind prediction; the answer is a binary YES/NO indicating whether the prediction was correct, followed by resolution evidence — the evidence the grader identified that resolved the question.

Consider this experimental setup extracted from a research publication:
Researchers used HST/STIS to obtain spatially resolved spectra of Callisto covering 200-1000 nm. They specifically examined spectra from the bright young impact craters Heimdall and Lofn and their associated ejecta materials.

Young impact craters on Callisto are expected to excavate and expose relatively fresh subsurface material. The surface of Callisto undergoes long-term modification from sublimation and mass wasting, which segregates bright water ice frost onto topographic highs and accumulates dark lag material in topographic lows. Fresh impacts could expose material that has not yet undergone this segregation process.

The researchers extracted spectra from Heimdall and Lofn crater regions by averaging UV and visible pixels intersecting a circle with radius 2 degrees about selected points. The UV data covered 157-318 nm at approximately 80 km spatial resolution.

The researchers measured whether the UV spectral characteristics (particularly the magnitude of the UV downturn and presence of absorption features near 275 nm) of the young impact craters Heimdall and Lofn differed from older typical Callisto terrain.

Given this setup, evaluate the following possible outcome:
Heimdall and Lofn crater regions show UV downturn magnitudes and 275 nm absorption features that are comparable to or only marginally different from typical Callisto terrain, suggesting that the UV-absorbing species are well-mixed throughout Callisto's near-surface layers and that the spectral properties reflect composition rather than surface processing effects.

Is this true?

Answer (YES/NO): NO